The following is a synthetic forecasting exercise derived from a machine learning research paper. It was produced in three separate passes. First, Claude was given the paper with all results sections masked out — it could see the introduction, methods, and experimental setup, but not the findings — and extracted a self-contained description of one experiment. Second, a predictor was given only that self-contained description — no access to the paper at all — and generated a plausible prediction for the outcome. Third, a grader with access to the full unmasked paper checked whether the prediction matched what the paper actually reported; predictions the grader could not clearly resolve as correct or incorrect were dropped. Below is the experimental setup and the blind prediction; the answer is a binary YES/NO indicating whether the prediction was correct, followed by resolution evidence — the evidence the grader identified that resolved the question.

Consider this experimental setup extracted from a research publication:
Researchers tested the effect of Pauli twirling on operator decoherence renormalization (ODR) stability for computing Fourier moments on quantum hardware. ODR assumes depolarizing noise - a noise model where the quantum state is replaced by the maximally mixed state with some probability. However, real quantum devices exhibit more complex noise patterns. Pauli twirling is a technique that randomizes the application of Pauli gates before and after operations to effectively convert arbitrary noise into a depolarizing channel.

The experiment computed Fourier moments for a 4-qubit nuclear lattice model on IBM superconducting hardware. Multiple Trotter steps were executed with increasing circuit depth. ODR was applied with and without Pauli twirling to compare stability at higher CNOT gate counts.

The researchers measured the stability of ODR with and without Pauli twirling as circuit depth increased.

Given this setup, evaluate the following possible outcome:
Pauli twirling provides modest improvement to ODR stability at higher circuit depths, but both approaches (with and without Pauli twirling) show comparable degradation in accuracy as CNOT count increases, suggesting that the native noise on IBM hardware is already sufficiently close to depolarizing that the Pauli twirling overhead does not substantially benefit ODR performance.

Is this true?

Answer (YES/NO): NO